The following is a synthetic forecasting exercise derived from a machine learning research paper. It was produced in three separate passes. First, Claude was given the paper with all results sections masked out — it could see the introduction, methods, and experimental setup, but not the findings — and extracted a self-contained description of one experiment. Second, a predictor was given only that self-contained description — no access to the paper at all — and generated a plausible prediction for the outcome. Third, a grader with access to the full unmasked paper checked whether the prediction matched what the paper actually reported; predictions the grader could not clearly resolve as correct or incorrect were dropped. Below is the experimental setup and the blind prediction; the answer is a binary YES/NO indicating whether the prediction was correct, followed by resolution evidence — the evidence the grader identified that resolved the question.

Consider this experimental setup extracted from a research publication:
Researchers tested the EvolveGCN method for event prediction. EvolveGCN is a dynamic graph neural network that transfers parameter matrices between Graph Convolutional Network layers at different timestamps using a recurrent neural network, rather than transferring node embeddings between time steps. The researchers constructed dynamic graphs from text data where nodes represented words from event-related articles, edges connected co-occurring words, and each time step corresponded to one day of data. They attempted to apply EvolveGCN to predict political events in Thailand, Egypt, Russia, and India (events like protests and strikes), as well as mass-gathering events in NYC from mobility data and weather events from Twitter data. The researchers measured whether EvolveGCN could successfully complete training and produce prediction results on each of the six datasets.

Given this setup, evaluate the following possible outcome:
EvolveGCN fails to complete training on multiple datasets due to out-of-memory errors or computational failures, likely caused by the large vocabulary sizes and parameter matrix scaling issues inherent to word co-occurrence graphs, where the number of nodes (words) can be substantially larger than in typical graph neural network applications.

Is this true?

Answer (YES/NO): NO